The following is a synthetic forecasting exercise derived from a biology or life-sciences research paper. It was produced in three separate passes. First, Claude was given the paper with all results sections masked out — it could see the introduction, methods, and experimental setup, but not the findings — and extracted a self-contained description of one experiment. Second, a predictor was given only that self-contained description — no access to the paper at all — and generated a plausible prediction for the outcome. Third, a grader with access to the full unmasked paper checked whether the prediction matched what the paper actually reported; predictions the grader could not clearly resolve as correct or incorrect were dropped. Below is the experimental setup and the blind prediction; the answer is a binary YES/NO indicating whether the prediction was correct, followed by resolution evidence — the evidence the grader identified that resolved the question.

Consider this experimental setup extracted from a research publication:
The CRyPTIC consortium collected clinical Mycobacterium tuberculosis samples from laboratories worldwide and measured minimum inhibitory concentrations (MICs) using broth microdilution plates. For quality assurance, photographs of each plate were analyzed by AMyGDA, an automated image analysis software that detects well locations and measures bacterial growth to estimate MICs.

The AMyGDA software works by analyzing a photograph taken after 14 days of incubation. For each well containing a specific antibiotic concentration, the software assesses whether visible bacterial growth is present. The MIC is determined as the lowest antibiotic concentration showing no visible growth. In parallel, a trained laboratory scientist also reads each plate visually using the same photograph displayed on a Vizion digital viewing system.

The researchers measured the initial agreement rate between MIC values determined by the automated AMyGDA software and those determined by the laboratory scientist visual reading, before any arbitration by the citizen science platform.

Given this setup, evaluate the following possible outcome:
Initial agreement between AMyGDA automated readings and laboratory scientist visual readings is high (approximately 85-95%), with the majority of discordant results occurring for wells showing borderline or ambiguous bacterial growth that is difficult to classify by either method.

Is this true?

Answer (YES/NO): NO